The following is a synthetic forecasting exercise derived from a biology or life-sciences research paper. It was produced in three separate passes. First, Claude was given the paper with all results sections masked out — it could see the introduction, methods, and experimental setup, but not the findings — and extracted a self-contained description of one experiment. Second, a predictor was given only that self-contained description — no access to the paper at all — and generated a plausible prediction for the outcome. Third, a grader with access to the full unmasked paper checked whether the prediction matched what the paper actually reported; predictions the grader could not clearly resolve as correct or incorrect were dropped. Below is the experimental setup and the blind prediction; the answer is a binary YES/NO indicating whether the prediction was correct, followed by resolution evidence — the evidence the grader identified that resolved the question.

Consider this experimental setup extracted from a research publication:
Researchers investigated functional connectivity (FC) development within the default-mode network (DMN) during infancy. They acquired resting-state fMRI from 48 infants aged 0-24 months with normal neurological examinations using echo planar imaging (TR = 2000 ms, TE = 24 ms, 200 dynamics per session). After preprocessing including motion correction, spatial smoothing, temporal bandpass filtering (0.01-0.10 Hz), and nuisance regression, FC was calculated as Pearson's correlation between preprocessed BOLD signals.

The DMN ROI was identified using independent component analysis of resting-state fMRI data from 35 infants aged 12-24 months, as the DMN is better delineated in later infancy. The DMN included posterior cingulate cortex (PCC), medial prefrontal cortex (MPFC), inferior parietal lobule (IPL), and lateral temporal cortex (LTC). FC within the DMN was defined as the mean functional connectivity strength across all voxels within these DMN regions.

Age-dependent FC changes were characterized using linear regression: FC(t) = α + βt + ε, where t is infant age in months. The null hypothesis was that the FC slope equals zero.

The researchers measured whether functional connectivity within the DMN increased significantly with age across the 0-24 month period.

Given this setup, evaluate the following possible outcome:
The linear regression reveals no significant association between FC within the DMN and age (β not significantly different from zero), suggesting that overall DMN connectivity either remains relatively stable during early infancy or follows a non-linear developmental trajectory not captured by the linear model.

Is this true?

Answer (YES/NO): NO